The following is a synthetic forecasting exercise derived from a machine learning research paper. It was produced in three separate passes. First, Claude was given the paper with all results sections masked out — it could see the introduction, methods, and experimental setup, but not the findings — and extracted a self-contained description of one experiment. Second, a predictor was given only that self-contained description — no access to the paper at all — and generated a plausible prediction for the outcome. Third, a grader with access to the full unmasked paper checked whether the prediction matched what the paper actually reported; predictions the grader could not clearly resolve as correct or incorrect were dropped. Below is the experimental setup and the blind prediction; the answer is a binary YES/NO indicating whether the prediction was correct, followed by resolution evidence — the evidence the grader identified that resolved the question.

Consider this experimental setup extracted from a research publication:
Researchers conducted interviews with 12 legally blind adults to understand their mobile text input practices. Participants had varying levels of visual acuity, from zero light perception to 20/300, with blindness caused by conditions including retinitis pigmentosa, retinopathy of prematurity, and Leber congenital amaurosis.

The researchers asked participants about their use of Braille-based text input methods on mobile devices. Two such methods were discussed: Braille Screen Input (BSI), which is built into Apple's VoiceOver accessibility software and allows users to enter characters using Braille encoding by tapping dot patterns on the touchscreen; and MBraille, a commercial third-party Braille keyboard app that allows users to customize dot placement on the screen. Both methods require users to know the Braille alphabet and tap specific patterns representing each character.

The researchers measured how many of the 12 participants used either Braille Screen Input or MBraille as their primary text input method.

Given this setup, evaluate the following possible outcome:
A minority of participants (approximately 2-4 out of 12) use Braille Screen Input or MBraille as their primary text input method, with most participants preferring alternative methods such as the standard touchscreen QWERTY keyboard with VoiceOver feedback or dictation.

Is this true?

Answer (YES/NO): NO